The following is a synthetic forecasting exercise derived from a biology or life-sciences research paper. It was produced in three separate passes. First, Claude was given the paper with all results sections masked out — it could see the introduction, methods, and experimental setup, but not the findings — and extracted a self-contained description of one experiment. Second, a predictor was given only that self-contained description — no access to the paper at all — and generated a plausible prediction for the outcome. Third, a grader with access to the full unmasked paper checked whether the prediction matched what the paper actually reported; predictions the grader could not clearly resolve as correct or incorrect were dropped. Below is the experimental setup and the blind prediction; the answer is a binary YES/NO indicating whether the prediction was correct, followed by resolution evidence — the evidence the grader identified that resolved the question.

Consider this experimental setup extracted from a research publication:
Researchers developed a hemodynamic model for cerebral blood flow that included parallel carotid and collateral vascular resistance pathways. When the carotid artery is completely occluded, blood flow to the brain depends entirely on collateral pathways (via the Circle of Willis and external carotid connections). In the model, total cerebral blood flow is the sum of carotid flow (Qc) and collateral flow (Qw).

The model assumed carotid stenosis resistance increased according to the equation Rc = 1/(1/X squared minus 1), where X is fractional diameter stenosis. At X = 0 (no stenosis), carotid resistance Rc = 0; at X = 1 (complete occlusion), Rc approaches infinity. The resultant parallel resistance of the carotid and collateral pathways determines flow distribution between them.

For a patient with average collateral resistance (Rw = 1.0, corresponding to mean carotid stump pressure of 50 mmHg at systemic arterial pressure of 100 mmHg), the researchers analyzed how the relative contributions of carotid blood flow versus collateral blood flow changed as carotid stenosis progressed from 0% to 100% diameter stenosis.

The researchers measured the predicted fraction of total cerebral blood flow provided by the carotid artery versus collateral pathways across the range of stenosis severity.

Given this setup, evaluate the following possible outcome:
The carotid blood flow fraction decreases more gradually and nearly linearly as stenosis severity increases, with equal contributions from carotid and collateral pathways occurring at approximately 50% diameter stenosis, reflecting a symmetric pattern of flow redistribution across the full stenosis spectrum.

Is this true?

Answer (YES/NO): NO